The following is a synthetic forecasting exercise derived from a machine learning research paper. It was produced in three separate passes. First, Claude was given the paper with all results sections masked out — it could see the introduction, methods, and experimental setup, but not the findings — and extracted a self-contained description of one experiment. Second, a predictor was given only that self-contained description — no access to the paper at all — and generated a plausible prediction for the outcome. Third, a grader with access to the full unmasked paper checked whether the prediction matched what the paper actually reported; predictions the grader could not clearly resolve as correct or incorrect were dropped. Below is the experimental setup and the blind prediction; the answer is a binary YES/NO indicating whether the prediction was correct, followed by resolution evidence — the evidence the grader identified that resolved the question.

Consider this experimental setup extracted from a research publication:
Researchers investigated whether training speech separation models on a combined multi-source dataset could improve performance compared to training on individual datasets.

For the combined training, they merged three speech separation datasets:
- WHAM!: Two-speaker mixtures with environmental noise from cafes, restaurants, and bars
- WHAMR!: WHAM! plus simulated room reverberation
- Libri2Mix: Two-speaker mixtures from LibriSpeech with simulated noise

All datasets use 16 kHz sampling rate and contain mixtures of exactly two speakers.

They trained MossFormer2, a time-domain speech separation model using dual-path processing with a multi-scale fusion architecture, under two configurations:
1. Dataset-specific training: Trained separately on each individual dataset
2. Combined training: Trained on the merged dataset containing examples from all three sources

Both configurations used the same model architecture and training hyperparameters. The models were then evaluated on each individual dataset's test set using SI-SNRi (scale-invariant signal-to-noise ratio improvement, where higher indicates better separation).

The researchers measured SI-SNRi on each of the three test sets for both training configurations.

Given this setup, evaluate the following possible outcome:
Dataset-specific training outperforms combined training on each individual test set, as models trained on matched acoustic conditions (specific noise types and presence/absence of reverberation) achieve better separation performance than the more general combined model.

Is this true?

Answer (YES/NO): NO